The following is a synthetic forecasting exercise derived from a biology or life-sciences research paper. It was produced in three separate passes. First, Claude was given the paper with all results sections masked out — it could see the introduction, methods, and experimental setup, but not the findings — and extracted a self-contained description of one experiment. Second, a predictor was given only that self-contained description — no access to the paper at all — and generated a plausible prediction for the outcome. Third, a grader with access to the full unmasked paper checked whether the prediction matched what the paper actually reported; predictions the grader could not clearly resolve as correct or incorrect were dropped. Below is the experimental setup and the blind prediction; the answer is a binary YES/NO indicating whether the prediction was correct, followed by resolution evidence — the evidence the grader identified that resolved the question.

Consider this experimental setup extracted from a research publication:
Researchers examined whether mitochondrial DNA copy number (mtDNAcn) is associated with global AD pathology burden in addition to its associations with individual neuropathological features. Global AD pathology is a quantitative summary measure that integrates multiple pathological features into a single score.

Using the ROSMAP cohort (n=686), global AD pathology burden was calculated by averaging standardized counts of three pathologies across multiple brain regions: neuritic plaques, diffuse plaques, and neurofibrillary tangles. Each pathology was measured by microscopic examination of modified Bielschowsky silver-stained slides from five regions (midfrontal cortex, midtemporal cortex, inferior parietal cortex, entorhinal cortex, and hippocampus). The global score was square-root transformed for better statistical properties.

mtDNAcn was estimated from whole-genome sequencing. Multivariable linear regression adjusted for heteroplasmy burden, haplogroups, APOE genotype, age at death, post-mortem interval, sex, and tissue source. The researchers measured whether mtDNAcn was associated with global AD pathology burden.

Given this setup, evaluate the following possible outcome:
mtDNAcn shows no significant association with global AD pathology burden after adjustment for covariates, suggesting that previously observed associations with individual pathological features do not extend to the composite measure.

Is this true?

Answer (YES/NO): NO